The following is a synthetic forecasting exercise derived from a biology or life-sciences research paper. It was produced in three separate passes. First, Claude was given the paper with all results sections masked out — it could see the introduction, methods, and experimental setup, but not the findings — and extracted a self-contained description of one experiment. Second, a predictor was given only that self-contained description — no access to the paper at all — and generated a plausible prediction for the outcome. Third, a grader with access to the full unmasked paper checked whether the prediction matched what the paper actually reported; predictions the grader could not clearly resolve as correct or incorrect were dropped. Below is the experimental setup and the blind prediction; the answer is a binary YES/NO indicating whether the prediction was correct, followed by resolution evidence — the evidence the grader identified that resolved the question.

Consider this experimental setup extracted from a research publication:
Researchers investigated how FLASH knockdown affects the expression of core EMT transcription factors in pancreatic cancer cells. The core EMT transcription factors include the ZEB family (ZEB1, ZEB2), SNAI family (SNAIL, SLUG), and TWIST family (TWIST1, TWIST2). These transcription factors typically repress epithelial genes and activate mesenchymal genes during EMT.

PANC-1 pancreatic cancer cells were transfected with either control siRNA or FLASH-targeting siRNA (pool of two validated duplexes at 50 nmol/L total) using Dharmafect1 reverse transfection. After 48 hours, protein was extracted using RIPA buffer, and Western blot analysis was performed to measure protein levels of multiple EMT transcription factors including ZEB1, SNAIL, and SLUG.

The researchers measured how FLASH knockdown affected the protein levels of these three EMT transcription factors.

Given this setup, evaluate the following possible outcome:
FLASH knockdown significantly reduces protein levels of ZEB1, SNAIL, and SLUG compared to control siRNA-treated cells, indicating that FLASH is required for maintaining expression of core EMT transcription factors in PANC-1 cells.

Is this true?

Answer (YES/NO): NO